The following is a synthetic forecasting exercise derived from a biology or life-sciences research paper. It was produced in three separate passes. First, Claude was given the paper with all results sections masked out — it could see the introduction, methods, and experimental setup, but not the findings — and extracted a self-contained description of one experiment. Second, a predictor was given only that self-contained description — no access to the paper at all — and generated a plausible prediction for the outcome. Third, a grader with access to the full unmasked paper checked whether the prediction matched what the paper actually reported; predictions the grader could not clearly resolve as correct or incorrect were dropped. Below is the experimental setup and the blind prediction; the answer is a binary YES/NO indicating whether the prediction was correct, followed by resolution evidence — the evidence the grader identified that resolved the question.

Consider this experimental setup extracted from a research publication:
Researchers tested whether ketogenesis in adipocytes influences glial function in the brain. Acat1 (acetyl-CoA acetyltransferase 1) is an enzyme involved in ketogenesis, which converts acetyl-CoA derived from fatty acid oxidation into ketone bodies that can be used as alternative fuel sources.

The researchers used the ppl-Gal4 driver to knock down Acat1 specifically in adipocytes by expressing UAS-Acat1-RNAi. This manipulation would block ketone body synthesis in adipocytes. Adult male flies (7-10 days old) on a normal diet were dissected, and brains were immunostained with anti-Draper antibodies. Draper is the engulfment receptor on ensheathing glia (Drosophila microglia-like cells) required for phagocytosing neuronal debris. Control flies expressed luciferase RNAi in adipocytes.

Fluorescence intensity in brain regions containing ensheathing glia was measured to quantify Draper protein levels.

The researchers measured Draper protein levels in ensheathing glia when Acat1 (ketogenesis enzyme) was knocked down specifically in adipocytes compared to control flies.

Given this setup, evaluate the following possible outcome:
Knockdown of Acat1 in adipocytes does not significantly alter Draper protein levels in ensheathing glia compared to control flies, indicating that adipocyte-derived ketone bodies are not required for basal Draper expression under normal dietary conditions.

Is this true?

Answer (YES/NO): NO